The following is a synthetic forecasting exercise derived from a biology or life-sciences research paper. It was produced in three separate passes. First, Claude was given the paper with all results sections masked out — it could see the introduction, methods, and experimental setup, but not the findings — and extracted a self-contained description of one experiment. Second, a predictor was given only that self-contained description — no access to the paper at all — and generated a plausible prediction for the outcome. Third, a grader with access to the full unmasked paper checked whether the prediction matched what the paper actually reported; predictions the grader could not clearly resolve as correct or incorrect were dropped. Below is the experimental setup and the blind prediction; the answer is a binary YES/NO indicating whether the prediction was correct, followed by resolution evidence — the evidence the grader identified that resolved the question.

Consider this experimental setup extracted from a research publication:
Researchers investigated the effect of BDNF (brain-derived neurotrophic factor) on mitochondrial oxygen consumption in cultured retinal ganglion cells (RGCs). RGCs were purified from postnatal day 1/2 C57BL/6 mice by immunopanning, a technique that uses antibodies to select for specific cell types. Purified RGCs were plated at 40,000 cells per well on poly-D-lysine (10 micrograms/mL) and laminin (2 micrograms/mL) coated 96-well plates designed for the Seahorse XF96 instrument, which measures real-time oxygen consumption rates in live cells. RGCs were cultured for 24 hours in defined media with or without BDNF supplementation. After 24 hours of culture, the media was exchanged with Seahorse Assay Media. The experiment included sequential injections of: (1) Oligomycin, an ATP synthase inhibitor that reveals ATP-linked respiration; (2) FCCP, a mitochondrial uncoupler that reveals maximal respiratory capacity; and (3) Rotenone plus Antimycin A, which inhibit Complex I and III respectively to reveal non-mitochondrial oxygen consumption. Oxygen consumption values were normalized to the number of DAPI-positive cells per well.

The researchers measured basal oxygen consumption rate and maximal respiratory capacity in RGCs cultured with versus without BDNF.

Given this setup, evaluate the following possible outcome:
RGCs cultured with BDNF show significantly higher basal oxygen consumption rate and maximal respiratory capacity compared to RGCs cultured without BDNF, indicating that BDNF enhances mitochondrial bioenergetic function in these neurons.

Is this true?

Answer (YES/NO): YES